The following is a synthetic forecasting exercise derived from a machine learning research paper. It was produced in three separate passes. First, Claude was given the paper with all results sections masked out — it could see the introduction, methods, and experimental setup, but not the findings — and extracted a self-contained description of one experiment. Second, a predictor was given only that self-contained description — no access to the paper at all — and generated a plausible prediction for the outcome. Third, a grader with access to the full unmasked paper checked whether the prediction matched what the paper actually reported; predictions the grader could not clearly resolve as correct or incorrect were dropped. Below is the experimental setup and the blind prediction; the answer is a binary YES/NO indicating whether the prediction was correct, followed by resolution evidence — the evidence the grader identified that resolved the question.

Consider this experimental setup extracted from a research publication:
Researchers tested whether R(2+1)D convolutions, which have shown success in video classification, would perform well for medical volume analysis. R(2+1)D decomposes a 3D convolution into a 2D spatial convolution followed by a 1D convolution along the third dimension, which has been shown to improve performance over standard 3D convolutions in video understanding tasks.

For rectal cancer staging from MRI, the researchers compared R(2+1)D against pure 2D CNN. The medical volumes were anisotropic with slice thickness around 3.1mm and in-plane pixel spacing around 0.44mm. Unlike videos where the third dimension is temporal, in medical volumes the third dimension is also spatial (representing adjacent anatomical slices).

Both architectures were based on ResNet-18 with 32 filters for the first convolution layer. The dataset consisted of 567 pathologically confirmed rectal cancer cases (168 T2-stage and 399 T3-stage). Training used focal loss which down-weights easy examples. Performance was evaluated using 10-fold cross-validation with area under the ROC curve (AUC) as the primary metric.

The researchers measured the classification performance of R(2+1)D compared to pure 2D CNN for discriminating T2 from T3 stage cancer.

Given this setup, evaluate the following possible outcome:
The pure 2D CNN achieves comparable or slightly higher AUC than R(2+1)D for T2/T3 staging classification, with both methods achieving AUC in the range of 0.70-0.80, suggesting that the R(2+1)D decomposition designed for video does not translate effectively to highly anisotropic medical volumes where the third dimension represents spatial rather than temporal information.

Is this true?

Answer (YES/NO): YES